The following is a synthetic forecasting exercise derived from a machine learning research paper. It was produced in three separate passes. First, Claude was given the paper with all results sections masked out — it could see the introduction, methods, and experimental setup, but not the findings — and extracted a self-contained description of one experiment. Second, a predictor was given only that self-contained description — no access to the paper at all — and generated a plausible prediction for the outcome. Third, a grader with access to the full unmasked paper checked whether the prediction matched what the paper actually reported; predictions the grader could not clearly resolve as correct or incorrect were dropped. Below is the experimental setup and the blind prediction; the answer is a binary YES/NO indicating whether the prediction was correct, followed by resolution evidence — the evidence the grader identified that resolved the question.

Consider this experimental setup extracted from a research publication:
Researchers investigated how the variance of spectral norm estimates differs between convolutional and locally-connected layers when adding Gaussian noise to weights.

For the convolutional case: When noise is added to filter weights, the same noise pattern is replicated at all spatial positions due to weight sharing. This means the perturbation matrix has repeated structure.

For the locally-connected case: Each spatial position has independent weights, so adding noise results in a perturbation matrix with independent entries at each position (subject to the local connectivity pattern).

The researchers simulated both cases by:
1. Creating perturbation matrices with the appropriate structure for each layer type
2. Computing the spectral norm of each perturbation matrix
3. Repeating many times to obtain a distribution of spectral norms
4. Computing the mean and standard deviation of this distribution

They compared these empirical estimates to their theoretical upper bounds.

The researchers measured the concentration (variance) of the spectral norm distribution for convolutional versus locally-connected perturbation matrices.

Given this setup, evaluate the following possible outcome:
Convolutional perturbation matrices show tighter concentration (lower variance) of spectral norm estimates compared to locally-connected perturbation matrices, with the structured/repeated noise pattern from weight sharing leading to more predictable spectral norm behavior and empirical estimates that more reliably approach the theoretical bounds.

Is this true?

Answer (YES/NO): NO